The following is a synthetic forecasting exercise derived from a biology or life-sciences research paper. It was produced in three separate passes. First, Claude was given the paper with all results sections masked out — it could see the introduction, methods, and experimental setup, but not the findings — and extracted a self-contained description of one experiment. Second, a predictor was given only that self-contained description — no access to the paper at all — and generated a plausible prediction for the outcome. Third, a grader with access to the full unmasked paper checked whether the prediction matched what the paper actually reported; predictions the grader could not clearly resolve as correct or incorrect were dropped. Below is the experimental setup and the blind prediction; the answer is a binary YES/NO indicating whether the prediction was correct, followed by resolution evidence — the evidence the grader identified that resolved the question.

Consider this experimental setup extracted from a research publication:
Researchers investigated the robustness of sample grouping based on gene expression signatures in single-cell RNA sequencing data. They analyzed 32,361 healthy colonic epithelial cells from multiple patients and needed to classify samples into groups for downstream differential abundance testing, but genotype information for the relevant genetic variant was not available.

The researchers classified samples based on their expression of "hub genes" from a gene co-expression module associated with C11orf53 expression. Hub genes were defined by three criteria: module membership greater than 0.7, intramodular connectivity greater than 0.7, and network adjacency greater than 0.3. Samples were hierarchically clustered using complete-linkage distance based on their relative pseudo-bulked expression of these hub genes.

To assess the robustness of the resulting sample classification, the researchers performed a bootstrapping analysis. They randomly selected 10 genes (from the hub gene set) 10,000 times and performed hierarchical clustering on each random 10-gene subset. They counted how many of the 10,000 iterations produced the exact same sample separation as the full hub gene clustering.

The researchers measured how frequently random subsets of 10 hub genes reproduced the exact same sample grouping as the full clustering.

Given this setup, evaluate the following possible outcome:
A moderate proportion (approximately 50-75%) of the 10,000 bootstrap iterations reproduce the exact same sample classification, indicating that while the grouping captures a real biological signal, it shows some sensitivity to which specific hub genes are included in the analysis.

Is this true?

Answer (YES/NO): NO